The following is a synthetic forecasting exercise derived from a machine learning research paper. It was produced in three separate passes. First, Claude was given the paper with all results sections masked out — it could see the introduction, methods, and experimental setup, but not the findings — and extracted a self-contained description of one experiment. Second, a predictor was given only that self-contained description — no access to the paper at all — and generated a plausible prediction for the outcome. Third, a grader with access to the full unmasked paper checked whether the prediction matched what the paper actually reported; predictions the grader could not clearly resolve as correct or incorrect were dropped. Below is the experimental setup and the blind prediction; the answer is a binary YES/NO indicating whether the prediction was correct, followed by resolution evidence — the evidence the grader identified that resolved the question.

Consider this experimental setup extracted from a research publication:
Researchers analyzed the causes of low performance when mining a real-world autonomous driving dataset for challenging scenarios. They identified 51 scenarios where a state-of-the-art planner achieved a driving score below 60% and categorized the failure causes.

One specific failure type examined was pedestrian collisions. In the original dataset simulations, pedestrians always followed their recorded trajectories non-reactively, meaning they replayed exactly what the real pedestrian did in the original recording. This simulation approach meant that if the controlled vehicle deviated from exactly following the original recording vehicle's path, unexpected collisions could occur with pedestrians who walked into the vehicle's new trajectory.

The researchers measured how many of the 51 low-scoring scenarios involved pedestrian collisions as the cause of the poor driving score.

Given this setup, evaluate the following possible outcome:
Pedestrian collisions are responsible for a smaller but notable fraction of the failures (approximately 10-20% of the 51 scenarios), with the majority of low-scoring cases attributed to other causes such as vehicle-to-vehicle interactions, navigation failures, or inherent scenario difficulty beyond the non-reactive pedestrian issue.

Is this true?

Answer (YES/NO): YES